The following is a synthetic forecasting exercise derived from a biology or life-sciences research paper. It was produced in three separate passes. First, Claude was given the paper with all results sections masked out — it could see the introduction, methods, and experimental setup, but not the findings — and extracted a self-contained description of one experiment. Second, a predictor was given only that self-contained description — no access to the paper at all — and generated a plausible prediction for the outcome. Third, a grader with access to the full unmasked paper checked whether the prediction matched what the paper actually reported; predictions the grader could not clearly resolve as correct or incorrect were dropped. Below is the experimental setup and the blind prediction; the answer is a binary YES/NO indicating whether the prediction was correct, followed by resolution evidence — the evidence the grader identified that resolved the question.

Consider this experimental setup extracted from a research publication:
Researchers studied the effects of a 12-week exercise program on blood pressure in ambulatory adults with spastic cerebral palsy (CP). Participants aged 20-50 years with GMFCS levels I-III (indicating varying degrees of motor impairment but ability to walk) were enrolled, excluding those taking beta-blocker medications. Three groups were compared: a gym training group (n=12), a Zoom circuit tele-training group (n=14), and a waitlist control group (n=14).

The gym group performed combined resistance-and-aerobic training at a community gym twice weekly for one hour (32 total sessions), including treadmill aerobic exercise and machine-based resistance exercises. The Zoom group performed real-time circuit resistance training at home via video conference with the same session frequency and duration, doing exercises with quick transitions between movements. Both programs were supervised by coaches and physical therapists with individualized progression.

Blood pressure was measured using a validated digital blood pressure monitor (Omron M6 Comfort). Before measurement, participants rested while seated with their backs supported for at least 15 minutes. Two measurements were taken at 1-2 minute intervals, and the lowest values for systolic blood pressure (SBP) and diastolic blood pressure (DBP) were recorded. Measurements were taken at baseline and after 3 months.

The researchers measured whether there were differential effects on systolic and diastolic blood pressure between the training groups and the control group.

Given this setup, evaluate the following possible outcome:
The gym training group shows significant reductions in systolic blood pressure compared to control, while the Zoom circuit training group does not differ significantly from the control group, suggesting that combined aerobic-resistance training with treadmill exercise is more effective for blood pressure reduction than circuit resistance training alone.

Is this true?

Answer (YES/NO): NO